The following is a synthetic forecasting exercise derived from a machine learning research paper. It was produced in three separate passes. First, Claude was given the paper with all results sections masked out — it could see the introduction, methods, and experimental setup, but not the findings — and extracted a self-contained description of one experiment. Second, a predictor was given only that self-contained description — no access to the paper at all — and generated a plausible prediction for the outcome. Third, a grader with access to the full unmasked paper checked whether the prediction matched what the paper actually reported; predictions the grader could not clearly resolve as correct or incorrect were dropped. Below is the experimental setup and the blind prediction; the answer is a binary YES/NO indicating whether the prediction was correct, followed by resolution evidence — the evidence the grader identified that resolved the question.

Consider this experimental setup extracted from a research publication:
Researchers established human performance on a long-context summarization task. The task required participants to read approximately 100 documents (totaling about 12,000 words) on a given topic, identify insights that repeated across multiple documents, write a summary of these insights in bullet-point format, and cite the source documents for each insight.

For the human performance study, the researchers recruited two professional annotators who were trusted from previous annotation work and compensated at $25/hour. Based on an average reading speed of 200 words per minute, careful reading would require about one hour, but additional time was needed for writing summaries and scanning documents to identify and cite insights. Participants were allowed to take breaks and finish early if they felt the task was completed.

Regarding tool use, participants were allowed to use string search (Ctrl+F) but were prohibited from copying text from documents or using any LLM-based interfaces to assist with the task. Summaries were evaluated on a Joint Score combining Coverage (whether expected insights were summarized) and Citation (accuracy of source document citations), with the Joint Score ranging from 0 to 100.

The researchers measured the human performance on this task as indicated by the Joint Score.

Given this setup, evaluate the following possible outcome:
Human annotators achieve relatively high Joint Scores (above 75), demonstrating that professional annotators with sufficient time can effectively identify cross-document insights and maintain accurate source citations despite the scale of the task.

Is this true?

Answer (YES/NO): NO